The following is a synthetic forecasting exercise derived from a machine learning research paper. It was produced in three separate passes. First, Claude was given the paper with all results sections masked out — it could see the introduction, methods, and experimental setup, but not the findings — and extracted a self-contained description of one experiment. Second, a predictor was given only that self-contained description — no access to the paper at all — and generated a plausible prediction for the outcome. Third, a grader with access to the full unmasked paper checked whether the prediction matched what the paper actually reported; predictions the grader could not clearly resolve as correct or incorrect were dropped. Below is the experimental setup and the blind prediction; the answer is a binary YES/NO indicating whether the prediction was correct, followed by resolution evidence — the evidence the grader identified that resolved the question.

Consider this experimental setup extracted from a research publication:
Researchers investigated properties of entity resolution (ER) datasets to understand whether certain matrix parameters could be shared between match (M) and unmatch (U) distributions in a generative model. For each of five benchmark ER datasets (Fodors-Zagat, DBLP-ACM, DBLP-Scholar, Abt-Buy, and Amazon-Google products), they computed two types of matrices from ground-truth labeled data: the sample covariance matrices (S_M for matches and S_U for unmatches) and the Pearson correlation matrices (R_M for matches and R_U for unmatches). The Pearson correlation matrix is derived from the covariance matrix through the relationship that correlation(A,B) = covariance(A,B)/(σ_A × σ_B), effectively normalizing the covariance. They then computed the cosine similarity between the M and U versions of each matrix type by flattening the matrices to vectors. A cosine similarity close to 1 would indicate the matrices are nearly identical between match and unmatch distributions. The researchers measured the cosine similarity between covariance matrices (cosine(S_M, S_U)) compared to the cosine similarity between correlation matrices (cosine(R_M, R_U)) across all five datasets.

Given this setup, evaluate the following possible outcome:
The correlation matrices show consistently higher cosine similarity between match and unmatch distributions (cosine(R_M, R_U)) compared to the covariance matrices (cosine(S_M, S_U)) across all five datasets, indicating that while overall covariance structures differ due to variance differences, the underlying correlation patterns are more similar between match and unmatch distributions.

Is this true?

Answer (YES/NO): YES